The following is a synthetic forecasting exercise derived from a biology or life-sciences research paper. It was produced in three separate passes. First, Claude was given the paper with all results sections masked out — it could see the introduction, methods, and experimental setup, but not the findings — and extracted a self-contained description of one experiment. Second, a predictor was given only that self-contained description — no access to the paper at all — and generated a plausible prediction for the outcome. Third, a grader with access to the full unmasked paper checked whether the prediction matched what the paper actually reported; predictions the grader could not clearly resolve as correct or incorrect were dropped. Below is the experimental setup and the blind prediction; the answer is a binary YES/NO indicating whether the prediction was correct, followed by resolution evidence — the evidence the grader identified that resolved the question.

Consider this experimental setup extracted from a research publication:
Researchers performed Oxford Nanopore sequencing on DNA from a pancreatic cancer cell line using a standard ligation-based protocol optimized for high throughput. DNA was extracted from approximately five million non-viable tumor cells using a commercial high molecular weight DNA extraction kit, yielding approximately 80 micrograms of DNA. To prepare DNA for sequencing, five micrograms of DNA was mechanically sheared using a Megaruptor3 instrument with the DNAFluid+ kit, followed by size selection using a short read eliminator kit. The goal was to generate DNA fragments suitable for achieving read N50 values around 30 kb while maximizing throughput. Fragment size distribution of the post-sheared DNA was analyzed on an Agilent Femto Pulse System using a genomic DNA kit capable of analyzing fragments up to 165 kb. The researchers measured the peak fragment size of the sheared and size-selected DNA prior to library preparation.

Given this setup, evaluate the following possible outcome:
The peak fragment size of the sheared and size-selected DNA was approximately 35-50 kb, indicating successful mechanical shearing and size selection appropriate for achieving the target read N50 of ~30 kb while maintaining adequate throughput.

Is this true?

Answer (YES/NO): YES